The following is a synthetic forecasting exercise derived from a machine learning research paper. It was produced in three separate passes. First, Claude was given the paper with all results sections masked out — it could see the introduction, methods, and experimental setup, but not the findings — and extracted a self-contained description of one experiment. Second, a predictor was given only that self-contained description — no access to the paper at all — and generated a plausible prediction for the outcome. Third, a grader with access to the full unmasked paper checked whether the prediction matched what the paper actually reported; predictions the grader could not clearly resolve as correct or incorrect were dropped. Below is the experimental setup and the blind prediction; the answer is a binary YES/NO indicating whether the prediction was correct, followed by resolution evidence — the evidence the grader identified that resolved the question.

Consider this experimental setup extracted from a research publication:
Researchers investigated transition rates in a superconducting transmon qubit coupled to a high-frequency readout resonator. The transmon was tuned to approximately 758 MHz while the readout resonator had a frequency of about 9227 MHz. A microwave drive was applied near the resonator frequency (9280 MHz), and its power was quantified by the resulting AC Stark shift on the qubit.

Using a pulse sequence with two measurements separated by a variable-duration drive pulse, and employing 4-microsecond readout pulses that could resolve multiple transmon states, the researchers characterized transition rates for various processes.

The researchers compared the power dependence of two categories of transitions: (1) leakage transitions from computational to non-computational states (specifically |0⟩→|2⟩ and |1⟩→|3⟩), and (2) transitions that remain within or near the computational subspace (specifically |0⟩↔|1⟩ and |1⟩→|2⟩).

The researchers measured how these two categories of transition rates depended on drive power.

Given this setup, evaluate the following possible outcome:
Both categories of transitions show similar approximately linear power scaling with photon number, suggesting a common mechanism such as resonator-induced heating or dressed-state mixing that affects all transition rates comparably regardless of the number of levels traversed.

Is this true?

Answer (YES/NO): NO